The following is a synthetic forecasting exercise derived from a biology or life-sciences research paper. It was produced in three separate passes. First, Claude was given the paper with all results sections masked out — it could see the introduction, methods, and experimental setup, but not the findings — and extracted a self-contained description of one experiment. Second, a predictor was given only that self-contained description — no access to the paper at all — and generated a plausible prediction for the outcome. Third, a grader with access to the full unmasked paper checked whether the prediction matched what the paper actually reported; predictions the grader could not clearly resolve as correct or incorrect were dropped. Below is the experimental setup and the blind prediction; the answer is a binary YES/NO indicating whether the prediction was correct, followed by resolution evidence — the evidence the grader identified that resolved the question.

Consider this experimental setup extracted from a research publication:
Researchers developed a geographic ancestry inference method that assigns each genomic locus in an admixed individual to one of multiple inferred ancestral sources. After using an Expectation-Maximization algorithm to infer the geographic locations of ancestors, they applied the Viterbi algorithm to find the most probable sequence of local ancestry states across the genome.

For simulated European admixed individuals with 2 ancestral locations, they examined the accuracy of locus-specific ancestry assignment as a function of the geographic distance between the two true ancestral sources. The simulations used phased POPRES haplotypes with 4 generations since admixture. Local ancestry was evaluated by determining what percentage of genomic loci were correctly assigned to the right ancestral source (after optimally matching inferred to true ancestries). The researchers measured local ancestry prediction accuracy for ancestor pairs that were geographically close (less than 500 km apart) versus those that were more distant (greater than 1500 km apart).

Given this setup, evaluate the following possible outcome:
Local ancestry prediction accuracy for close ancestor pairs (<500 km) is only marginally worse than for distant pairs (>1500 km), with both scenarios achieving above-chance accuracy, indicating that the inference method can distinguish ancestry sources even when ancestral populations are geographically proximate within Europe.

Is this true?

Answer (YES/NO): NO